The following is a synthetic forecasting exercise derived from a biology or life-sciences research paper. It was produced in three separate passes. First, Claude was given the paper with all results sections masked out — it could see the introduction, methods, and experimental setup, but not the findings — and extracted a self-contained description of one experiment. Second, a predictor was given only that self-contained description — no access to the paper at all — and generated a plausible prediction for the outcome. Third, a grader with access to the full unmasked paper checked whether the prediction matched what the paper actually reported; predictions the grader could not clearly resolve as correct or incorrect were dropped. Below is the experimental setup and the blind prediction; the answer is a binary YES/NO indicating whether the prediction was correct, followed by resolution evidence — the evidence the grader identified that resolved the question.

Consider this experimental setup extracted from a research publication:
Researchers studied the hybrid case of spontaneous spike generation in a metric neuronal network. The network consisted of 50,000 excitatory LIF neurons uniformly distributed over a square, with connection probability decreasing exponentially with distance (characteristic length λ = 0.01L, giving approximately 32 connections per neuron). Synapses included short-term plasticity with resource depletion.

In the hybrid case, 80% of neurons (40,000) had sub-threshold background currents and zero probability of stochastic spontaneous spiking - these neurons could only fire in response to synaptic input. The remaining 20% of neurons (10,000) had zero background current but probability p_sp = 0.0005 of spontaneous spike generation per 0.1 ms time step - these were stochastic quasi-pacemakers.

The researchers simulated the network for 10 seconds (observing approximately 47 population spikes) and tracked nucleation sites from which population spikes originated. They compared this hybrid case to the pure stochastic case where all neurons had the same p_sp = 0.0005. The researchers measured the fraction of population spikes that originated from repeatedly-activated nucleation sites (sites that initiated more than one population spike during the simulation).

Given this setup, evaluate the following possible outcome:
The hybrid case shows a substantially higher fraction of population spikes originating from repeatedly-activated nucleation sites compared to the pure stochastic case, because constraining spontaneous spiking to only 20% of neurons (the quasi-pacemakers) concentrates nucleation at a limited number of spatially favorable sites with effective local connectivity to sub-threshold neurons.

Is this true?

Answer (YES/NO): YES